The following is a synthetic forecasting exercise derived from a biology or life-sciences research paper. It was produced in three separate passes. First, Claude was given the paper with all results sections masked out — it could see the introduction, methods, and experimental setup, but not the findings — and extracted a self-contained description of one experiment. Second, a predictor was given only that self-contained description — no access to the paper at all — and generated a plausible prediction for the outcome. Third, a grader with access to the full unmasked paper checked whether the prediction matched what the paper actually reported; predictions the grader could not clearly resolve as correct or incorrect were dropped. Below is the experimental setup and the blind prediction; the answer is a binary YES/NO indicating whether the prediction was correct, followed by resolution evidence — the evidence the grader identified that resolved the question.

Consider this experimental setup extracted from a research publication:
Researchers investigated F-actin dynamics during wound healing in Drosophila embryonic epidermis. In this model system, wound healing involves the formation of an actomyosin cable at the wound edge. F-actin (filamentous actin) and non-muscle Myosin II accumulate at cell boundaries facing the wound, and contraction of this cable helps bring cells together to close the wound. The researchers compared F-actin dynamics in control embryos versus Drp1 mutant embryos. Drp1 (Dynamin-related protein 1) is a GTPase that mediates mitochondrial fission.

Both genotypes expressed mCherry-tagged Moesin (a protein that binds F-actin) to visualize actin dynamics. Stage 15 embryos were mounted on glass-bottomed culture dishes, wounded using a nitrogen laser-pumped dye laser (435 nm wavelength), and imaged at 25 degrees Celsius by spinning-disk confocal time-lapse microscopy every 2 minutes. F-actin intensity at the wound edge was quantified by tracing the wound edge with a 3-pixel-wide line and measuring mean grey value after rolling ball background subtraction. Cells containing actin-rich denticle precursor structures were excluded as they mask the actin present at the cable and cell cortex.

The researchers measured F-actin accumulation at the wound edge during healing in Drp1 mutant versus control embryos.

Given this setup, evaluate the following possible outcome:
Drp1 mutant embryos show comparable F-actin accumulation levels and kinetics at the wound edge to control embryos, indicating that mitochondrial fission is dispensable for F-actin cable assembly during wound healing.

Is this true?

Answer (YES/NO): NO